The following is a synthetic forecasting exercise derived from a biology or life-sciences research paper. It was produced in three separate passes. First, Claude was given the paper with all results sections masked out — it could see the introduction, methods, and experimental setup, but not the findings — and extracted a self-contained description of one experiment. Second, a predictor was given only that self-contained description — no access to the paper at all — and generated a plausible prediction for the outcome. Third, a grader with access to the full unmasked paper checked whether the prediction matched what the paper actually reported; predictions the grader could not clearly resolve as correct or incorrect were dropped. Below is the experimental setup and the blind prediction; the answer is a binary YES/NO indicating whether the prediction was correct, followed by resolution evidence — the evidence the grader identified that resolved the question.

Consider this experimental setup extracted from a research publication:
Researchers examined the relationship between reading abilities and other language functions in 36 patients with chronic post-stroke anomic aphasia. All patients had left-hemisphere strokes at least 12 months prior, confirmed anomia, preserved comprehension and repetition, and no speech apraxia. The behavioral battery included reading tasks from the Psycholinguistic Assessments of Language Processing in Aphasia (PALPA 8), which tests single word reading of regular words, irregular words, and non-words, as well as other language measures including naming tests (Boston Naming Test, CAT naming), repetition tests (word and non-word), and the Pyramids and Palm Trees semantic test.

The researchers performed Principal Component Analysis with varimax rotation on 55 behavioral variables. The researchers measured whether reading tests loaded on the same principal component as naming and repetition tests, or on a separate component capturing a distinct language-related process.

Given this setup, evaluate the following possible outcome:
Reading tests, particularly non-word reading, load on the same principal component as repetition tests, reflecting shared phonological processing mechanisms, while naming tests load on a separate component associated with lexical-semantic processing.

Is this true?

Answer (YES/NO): NO